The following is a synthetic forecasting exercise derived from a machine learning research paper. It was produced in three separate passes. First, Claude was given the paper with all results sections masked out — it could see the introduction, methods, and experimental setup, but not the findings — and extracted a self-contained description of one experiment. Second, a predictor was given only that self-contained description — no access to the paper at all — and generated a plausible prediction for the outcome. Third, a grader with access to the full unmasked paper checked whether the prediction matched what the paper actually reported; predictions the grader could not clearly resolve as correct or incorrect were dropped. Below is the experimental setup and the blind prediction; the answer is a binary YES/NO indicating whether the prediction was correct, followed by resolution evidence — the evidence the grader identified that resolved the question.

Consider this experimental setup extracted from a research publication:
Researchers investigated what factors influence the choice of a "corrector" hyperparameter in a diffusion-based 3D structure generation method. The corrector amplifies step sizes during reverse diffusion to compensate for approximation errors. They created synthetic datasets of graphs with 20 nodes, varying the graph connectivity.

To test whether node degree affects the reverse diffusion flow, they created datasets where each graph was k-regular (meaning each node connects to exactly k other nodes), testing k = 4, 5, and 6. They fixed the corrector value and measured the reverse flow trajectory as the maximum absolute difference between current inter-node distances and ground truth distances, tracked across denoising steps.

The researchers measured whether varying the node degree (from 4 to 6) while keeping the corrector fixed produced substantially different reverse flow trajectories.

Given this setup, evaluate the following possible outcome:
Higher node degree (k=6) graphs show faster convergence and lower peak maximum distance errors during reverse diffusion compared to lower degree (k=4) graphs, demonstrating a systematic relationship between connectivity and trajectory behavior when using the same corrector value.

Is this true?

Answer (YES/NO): NO